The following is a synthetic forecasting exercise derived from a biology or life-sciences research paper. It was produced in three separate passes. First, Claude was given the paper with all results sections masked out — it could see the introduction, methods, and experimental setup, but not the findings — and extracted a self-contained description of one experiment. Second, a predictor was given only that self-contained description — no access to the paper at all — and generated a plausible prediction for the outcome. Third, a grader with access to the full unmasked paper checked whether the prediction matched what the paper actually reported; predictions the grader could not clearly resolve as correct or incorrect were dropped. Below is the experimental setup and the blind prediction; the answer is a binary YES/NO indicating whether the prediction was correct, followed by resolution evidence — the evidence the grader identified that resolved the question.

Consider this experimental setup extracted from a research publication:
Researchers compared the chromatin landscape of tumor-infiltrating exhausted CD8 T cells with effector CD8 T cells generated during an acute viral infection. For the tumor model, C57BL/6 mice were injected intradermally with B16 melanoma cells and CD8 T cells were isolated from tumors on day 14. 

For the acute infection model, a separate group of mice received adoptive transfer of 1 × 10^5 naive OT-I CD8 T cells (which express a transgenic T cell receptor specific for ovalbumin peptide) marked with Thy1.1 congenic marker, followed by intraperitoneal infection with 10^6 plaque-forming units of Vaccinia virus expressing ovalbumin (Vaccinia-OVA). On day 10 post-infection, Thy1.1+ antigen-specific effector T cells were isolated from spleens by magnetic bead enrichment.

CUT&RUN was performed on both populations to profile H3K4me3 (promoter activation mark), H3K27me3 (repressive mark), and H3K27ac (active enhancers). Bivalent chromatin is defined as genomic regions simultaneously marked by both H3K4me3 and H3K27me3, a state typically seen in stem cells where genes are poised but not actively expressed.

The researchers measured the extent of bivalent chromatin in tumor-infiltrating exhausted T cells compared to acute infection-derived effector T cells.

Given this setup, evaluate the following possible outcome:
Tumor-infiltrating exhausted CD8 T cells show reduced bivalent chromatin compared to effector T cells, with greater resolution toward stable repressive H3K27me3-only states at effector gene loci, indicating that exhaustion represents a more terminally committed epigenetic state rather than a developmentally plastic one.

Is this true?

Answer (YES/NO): NO